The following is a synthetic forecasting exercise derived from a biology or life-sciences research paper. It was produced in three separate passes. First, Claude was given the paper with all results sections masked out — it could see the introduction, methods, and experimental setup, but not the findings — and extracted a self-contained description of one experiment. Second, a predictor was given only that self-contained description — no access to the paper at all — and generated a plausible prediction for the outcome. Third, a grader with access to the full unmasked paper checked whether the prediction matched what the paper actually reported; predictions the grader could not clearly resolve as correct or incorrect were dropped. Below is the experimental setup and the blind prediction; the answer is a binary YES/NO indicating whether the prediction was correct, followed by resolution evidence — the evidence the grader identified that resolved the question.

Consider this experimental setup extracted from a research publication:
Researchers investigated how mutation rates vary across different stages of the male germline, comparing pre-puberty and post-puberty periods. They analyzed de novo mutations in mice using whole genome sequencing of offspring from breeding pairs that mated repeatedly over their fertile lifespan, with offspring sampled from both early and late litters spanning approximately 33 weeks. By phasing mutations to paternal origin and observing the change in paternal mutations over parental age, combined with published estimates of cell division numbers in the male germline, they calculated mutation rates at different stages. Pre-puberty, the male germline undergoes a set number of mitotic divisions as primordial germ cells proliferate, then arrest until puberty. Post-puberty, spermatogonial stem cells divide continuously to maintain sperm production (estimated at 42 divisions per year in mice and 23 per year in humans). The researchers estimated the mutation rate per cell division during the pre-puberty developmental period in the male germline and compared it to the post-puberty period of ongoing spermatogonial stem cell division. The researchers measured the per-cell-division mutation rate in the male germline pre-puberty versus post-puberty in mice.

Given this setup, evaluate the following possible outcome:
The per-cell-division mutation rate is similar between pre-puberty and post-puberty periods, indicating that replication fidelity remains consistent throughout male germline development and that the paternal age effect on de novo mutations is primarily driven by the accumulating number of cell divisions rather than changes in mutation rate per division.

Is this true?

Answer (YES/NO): NO